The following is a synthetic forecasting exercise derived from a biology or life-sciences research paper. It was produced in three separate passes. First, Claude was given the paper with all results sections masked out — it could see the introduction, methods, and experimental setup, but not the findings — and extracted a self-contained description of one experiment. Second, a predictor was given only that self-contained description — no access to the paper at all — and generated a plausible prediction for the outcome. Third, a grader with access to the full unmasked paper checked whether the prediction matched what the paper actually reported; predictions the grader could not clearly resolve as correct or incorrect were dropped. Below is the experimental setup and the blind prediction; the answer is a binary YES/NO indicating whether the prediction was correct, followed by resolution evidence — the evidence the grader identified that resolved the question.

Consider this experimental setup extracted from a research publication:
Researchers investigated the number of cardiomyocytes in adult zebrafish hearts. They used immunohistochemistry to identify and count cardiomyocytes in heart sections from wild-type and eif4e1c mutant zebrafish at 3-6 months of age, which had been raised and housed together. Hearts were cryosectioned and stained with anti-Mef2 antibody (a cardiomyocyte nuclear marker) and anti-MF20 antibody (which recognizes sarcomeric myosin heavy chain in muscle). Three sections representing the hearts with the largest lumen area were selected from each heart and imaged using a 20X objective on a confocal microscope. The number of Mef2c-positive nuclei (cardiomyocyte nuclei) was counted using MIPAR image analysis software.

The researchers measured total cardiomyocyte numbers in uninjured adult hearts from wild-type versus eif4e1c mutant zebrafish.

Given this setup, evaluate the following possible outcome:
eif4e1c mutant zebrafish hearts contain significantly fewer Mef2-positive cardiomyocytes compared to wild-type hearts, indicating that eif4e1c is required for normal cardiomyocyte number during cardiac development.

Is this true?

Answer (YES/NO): YES